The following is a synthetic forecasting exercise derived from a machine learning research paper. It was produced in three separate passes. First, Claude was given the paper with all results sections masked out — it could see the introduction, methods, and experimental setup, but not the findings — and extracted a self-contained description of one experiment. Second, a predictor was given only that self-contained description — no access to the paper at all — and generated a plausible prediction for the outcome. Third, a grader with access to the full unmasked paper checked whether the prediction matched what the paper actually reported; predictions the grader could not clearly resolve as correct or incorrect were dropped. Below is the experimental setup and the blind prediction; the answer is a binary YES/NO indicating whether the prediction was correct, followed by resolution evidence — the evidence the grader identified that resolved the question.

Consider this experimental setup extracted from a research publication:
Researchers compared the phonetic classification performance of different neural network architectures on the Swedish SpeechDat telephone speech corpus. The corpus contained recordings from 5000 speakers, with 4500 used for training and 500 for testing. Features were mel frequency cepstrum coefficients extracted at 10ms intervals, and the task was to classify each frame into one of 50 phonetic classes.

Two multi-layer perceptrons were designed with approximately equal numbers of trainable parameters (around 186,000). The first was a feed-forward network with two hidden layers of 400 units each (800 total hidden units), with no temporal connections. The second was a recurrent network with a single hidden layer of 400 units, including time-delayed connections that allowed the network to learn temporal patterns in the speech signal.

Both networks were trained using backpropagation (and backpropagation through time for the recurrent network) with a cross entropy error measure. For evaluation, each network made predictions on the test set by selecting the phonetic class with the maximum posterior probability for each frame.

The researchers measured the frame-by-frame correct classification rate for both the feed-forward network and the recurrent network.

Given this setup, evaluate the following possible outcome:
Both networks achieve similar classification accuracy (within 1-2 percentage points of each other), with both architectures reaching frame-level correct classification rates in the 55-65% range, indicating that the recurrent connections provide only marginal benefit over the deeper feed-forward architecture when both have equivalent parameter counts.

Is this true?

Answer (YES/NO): NO